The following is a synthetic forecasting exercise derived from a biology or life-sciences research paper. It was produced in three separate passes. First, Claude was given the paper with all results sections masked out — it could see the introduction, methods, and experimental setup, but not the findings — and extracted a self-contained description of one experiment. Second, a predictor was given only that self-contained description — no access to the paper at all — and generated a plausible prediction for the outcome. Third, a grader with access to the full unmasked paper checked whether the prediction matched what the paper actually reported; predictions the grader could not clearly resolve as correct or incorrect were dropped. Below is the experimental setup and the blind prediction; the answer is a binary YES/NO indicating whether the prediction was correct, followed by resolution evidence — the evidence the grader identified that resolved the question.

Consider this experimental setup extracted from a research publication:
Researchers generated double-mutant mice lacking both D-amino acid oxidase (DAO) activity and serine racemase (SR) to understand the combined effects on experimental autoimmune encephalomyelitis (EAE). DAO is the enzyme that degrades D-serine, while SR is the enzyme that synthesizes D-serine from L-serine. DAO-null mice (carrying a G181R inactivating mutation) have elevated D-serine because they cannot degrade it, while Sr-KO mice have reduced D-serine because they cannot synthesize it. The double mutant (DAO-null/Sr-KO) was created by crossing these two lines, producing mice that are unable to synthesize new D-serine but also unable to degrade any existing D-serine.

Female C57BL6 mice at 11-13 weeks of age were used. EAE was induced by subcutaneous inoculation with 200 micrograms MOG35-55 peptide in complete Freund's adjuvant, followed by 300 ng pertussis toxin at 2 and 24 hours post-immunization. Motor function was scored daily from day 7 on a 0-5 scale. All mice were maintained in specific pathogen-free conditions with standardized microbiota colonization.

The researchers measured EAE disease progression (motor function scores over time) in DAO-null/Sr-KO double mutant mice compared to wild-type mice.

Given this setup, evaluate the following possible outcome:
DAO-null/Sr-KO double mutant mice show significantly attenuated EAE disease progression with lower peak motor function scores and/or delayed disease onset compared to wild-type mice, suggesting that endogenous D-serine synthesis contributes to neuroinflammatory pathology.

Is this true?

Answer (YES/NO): NO